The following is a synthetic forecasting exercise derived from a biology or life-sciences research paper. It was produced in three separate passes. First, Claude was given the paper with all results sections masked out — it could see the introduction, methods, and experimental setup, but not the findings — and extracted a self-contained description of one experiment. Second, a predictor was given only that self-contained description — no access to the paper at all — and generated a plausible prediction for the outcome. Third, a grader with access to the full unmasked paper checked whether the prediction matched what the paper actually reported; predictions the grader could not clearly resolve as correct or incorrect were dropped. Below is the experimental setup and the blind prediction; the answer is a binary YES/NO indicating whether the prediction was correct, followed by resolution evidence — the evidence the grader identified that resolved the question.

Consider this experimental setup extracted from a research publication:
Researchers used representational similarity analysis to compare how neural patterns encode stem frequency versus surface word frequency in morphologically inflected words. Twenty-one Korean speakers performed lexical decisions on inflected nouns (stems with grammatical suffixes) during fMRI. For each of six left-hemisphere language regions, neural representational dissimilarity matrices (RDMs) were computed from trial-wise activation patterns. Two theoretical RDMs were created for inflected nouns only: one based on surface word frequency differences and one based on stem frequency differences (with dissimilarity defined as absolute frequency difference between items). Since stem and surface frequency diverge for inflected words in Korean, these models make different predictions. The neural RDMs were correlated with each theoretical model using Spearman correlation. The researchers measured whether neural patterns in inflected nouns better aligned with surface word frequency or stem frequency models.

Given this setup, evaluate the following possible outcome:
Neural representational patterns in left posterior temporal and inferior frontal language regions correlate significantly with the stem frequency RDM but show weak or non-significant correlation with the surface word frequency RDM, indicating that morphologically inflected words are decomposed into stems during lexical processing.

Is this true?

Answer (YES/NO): NO